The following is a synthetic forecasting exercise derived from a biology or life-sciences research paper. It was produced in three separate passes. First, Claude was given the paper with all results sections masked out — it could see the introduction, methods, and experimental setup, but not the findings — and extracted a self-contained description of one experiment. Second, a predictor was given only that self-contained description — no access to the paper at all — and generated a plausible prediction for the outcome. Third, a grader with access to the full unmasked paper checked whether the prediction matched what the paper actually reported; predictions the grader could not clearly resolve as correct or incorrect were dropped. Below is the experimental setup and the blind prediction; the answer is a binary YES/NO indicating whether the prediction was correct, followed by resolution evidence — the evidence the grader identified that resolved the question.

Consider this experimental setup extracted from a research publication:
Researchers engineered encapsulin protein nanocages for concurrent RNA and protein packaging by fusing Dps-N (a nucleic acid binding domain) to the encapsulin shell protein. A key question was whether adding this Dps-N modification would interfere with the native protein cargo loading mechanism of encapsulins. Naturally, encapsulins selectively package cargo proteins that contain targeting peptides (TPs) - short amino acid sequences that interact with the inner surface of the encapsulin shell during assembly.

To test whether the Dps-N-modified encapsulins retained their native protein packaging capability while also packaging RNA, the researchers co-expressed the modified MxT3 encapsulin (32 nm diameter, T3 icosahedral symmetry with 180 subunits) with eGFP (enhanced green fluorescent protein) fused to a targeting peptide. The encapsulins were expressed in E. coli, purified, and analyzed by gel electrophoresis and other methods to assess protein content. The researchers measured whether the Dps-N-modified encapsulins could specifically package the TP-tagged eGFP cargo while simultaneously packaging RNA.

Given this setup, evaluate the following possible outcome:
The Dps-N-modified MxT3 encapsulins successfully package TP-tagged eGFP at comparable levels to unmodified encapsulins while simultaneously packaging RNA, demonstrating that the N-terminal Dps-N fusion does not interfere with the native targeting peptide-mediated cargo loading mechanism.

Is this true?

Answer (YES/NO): NO